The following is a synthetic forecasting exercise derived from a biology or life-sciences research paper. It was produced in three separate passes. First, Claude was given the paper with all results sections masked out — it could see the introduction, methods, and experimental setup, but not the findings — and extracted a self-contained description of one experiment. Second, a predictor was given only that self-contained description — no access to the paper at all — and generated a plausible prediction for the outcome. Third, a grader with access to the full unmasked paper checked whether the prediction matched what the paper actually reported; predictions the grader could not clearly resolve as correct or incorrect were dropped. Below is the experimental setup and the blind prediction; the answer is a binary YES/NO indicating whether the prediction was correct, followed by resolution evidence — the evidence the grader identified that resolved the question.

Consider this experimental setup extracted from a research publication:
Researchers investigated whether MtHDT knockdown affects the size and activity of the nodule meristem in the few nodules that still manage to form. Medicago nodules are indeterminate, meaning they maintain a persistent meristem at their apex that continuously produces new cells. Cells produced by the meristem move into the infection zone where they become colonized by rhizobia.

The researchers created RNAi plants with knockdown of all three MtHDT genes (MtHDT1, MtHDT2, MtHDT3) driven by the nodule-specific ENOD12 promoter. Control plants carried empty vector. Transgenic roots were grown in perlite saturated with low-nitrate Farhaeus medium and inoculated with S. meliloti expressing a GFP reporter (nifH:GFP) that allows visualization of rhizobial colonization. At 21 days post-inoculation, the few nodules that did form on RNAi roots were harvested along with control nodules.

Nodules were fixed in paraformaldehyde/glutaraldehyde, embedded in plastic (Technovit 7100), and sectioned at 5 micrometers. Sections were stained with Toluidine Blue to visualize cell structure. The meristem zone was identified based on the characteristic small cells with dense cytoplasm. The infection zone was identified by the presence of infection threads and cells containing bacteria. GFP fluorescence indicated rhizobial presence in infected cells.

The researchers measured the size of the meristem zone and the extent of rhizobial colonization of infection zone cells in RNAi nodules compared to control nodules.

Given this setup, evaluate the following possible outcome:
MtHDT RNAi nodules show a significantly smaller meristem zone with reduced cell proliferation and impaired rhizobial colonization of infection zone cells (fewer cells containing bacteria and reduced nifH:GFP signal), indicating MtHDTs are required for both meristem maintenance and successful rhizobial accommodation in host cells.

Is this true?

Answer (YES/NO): YES